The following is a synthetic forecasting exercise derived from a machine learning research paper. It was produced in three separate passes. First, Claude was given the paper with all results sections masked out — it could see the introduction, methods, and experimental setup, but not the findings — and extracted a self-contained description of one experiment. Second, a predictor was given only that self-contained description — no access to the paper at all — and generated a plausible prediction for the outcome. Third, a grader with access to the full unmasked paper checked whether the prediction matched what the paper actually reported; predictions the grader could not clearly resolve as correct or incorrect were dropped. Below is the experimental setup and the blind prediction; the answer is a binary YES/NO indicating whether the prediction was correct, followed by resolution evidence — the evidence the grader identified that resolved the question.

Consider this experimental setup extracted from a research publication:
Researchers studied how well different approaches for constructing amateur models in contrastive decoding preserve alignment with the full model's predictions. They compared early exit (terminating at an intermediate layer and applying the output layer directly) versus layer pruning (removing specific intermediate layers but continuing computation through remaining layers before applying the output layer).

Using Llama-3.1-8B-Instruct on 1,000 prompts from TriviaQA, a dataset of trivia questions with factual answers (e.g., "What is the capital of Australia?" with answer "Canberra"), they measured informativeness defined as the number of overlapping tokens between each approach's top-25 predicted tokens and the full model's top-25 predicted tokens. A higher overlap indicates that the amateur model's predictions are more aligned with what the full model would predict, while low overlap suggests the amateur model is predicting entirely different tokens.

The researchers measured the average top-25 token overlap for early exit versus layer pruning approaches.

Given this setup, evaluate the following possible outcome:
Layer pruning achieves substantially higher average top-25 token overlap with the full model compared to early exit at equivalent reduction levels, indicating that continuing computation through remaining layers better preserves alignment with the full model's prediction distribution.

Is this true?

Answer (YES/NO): YES